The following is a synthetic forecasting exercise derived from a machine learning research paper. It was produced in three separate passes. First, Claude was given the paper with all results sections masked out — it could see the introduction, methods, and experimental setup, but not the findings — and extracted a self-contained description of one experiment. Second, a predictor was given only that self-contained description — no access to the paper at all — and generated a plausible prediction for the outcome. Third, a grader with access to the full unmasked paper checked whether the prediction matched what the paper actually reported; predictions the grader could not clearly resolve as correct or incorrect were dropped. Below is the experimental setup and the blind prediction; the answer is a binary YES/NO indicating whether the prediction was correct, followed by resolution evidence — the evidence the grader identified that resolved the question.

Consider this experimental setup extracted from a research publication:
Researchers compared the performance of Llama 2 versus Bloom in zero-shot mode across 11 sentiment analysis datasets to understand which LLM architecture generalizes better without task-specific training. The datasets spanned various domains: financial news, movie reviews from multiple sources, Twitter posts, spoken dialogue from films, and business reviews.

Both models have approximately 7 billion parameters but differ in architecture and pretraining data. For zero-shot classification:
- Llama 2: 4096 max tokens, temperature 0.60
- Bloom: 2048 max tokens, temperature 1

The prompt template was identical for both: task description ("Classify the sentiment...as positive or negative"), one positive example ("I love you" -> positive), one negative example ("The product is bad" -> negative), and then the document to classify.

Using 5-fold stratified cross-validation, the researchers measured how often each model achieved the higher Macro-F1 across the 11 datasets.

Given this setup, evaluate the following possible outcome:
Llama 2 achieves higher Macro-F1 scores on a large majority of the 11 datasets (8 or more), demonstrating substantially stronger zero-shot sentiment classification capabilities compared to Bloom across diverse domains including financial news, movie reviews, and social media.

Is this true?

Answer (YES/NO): NO